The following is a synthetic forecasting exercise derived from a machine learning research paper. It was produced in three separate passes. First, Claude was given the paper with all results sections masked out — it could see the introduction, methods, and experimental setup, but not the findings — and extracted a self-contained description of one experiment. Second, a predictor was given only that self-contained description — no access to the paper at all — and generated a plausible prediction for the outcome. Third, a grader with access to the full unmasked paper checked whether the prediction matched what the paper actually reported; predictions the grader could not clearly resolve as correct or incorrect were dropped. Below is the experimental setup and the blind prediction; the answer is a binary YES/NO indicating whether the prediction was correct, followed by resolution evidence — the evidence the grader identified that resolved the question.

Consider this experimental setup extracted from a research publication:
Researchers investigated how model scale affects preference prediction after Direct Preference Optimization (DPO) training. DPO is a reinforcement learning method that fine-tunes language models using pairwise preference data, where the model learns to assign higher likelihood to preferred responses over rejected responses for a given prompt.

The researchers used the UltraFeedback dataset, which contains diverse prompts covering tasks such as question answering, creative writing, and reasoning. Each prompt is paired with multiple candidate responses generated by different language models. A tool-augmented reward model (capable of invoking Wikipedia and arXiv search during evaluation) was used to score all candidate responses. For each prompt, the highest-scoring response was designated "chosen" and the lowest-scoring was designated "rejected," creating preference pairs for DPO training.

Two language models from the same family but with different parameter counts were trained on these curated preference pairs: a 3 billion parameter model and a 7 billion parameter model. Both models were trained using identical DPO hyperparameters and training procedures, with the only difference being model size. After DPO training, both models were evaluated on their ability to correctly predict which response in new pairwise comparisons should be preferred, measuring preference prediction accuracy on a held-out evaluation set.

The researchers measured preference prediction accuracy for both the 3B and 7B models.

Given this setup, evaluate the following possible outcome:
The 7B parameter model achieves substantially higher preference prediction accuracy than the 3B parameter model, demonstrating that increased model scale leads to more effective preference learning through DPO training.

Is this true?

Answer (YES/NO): YES